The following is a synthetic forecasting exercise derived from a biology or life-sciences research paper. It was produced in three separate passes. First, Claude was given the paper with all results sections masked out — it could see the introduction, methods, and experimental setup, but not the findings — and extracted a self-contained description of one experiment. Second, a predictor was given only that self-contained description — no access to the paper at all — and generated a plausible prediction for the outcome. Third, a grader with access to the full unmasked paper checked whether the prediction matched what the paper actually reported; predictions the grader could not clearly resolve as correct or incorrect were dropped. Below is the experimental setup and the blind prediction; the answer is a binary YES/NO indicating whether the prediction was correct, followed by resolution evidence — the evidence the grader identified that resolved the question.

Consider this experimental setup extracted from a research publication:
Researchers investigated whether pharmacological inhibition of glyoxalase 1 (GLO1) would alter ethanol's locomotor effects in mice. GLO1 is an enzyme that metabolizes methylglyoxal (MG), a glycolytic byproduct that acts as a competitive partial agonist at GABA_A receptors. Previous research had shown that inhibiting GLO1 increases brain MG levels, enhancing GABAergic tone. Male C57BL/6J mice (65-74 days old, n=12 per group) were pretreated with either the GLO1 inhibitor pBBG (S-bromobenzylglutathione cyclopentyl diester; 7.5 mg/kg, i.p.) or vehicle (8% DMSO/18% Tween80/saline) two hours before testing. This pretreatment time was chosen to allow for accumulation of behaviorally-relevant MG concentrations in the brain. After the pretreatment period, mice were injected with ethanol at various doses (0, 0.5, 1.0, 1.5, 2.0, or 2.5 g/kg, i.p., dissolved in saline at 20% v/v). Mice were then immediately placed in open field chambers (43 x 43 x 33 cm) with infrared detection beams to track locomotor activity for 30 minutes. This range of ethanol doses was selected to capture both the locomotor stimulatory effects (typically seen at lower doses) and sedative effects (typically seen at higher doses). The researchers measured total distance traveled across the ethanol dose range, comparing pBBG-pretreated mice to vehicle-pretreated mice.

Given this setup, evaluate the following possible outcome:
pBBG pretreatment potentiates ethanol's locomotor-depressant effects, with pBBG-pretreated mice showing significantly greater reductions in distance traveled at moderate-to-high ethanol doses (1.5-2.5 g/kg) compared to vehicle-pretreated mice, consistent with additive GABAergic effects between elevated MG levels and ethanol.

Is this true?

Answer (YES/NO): NO